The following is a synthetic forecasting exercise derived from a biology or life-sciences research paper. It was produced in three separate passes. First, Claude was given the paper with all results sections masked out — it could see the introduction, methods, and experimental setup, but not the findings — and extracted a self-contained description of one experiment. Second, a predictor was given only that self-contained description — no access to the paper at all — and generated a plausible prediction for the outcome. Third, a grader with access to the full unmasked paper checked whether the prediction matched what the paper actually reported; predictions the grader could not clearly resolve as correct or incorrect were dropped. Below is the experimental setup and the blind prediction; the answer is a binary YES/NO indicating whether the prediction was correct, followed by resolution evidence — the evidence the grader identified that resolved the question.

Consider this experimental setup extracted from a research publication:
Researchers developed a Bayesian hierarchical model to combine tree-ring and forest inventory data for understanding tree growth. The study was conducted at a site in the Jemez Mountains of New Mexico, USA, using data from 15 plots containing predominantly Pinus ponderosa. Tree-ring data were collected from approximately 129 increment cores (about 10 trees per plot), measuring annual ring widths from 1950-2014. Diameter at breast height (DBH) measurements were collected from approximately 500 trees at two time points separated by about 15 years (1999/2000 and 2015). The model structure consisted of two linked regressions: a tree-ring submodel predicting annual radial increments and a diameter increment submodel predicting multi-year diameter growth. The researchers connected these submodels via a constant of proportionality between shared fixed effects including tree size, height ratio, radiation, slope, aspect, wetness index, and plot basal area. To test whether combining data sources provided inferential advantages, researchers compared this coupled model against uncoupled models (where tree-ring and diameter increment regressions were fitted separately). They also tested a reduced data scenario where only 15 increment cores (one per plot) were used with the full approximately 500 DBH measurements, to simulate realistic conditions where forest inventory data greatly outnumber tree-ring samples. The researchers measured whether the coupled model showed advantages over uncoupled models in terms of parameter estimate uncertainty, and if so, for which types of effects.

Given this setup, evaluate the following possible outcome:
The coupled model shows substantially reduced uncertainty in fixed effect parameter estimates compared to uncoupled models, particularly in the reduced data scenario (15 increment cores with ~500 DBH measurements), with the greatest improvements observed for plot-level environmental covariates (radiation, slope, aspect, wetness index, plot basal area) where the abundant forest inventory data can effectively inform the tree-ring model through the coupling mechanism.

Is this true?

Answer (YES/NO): NO